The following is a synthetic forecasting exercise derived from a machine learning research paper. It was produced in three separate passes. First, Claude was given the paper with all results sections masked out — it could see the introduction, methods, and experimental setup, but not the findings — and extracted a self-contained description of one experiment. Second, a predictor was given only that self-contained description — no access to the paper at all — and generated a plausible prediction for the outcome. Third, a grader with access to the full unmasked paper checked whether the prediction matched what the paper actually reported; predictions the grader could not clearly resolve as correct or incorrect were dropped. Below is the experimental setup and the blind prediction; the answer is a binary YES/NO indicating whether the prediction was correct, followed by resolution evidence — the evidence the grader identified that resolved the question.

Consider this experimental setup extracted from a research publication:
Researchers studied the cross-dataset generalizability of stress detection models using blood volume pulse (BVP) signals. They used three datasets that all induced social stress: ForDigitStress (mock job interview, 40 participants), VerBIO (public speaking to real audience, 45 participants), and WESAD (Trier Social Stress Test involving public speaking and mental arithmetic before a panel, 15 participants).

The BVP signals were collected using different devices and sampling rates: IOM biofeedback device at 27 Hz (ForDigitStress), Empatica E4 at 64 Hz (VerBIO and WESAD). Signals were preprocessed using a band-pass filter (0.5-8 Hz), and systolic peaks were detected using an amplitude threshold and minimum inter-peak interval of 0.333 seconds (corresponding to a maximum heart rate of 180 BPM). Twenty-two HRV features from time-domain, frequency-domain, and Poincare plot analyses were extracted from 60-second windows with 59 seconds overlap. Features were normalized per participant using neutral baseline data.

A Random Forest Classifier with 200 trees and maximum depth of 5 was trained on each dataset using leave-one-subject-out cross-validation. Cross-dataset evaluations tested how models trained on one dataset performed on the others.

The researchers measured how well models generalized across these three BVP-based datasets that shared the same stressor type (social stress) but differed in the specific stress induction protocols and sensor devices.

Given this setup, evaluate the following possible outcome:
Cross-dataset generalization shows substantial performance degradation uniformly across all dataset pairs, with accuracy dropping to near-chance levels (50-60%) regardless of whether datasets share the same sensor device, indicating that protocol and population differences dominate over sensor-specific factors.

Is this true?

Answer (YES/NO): NO